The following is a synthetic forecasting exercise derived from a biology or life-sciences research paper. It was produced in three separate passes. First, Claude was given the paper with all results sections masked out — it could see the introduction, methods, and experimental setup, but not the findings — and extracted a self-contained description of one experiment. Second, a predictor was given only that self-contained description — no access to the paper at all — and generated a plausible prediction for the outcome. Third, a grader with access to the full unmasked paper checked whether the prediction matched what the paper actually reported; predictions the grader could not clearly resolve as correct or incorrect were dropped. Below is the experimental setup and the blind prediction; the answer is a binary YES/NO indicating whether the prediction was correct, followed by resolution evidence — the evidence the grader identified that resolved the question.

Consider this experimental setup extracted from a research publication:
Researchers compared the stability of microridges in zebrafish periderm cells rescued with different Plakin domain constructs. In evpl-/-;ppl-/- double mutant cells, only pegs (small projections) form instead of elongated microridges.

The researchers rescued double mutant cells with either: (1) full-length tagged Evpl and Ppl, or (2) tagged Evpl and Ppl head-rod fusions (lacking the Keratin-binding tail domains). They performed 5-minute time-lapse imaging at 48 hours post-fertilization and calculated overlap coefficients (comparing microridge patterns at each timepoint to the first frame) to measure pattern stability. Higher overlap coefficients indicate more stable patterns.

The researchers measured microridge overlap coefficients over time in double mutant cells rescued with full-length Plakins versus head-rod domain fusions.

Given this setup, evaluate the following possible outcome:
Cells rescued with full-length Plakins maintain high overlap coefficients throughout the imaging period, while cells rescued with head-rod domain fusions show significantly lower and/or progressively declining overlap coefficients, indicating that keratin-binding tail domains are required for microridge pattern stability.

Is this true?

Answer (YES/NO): YES